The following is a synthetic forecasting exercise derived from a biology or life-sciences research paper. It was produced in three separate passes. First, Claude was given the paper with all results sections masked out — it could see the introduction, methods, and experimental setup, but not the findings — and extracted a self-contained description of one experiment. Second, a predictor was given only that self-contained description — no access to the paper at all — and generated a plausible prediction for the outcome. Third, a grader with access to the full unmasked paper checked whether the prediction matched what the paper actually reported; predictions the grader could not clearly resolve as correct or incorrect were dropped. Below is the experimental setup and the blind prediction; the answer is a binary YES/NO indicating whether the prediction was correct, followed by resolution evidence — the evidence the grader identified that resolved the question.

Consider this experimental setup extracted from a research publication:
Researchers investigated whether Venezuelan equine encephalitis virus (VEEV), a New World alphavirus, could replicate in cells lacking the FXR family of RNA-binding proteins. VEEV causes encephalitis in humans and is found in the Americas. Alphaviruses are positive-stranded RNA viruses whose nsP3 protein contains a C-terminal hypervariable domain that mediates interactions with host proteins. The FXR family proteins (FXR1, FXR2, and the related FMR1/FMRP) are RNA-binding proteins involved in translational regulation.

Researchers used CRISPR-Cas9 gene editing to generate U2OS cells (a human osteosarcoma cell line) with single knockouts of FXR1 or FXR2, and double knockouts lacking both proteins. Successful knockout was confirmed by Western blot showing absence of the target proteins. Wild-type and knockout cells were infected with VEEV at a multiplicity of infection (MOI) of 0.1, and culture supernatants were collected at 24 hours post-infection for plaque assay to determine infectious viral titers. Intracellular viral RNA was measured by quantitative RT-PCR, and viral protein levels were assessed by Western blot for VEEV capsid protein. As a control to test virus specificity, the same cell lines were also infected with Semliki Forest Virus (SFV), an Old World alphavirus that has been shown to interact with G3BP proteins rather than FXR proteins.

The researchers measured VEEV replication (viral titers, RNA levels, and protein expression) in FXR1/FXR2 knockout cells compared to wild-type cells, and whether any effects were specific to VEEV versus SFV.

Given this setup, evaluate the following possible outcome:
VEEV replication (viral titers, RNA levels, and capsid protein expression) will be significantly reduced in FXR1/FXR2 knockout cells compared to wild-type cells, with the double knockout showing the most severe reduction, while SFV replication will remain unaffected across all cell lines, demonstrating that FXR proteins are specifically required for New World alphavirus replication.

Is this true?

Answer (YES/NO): NO